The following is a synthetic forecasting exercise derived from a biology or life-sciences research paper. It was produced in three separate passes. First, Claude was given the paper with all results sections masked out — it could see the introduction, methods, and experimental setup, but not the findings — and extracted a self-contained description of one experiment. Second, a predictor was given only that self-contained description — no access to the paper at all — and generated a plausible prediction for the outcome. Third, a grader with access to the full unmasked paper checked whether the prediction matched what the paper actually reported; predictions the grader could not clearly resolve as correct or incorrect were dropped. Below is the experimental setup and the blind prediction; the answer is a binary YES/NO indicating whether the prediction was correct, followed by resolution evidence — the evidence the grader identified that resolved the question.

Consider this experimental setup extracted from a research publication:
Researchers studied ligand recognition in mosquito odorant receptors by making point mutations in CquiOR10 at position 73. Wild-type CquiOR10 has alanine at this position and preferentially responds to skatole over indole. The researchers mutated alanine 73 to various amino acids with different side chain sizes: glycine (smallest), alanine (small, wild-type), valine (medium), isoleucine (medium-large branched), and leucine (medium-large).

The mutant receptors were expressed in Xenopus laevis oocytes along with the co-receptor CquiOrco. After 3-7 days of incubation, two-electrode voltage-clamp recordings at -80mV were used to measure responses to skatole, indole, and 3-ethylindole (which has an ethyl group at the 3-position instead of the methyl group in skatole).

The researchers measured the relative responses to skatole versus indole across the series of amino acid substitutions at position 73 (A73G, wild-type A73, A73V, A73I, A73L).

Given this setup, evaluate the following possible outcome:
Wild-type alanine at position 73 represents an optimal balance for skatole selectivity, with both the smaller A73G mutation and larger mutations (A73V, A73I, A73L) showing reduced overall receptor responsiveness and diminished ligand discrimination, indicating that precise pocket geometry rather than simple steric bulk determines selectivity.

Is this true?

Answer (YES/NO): NO